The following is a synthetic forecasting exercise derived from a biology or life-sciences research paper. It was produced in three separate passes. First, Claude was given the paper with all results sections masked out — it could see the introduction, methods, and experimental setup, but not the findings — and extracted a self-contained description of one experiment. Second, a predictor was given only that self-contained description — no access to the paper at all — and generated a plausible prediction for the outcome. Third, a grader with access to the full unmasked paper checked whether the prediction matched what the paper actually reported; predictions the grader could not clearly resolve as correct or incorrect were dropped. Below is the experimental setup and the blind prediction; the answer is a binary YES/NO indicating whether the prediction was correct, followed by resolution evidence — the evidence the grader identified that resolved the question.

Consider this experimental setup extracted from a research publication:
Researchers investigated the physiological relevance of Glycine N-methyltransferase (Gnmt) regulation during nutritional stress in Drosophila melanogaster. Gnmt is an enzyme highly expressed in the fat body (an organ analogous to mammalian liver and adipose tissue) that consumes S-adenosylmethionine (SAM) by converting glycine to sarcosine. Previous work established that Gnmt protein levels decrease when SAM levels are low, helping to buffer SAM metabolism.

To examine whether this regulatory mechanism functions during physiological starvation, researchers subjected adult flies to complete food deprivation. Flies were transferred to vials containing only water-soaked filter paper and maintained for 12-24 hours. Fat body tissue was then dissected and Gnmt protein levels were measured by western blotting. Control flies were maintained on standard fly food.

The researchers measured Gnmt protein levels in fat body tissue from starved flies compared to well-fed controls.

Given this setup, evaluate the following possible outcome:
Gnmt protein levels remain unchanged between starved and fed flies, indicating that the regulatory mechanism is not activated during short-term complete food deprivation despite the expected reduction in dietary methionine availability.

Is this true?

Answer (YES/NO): NO